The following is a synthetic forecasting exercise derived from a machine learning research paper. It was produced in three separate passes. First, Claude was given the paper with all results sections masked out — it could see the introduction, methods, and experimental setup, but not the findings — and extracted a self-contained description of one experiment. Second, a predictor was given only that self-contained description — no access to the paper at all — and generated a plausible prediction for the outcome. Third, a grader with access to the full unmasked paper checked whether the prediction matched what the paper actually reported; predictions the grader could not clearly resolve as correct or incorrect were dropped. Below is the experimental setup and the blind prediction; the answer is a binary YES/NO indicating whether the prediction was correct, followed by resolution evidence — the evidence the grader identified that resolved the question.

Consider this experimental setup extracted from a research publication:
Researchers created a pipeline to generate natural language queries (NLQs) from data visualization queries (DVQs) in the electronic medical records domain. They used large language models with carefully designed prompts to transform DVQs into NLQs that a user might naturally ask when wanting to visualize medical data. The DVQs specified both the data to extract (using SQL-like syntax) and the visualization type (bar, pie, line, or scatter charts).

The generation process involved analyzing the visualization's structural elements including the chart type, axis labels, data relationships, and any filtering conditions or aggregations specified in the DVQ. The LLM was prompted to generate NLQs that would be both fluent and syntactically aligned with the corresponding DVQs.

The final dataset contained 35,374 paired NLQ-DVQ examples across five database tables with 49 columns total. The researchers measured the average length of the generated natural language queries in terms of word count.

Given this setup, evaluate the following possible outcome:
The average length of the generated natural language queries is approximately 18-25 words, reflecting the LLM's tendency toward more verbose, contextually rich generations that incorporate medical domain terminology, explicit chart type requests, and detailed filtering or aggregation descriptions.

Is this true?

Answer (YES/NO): YES